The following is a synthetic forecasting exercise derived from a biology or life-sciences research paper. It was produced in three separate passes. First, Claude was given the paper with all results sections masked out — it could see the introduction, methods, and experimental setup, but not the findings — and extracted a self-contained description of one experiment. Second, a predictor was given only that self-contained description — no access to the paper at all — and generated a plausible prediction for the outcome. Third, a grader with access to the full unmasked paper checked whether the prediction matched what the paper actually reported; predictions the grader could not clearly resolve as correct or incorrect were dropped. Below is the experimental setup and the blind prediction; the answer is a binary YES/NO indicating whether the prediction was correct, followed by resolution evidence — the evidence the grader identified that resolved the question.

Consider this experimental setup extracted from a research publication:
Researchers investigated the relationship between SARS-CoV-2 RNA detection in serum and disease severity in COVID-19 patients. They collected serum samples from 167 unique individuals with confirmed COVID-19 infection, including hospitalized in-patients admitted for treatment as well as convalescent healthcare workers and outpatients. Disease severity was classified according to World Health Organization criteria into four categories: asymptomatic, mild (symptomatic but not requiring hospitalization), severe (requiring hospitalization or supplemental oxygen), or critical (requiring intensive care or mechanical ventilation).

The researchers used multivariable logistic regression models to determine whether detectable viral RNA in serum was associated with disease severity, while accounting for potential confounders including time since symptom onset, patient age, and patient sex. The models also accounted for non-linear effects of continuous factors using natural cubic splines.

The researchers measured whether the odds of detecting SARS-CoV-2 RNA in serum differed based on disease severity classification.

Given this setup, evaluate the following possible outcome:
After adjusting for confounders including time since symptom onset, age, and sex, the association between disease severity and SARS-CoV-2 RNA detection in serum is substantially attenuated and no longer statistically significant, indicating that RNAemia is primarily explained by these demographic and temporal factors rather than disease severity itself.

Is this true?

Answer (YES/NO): NO